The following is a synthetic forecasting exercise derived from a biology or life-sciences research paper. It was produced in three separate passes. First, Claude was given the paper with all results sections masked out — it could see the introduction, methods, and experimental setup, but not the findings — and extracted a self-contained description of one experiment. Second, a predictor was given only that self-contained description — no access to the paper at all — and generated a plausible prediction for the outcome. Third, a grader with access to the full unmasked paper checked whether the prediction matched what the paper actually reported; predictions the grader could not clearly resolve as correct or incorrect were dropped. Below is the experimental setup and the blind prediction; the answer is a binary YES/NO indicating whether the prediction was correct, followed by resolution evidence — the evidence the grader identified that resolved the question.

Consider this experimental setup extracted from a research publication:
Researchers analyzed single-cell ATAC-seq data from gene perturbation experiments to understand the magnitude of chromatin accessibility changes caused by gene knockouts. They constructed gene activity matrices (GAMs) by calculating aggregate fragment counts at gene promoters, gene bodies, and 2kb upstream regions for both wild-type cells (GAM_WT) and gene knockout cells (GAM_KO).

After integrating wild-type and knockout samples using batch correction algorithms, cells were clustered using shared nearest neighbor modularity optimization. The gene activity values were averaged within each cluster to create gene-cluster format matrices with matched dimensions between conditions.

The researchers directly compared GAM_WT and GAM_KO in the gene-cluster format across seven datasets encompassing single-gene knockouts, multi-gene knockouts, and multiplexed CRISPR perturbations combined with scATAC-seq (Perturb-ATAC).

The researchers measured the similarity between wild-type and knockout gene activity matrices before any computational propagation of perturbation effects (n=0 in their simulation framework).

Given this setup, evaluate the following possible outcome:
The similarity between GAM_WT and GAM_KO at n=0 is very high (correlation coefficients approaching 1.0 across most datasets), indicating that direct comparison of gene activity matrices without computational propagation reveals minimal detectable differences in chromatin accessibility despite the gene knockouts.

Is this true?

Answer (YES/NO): YES